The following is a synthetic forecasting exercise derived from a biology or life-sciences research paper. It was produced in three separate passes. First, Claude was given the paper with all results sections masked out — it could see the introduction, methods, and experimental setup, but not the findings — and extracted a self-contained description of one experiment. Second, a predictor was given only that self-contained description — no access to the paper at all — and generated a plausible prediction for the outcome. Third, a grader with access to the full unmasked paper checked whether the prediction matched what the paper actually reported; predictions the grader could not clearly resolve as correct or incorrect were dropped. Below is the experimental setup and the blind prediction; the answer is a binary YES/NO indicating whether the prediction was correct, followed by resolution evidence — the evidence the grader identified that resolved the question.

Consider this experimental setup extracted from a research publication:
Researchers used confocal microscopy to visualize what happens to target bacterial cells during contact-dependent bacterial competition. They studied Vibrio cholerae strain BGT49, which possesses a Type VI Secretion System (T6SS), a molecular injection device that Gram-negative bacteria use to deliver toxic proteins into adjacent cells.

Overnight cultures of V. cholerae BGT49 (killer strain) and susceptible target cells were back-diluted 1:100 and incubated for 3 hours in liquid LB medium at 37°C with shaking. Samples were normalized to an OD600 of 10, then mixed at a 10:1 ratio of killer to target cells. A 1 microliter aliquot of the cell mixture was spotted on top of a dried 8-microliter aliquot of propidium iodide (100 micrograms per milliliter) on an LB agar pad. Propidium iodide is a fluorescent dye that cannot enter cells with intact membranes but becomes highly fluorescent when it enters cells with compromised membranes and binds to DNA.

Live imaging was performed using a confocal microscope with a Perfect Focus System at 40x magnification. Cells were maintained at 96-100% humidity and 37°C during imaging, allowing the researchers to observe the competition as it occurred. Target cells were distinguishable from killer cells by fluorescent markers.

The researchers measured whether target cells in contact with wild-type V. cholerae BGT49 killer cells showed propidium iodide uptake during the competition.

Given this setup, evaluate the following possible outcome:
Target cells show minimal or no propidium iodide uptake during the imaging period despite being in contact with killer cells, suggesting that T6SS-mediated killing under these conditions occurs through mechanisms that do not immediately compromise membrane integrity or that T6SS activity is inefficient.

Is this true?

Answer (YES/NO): NO